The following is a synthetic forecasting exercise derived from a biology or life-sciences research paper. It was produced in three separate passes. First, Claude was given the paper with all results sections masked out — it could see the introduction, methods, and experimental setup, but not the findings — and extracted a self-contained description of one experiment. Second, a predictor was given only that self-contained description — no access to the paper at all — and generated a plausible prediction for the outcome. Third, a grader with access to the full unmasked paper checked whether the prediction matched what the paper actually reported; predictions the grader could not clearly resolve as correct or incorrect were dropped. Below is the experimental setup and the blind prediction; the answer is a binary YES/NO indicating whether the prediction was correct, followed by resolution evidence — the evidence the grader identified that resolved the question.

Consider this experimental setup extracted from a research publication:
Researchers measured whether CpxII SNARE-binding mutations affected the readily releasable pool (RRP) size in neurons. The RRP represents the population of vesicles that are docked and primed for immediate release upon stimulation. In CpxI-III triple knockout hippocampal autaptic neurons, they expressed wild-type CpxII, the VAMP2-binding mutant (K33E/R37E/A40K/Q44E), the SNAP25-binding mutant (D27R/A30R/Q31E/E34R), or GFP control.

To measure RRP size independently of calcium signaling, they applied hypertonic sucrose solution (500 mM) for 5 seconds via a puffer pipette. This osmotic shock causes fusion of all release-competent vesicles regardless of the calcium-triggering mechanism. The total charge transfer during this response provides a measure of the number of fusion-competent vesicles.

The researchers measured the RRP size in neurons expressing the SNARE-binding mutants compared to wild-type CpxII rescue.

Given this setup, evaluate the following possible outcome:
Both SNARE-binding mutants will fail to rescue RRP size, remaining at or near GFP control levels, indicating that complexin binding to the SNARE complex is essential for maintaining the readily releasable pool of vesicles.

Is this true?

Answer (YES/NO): NO